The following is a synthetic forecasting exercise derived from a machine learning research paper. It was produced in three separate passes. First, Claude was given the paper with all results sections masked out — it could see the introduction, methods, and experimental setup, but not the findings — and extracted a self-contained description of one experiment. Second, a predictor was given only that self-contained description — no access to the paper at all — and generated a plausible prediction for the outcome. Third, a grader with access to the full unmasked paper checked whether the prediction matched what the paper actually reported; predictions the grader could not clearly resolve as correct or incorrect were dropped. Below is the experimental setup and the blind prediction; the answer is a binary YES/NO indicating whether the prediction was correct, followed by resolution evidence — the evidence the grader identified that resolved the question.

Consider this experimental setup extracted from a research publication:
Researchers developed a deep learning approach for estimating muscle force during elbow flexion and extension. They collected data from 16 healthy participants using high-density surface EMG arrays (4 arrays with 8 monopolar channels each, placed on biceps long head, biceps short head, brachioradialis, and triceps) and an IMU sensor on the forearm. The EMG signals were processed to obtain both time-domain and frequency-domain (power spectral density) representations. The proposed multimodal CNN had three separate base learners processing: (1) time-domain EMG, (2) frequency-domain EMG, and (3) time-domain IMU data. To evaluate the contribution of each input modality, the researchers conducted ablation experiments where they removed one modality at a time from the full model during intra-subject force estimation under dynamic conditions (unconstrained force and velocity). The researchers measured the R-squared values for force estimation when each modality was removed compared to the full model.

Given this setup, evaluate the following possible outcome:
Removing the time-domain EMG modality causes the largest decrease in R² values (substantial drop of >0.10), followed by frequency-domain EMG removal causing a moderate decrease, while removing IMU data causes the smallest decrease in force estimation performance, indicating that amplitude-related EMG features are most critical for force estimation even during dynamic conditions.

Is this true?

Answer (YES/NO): NO